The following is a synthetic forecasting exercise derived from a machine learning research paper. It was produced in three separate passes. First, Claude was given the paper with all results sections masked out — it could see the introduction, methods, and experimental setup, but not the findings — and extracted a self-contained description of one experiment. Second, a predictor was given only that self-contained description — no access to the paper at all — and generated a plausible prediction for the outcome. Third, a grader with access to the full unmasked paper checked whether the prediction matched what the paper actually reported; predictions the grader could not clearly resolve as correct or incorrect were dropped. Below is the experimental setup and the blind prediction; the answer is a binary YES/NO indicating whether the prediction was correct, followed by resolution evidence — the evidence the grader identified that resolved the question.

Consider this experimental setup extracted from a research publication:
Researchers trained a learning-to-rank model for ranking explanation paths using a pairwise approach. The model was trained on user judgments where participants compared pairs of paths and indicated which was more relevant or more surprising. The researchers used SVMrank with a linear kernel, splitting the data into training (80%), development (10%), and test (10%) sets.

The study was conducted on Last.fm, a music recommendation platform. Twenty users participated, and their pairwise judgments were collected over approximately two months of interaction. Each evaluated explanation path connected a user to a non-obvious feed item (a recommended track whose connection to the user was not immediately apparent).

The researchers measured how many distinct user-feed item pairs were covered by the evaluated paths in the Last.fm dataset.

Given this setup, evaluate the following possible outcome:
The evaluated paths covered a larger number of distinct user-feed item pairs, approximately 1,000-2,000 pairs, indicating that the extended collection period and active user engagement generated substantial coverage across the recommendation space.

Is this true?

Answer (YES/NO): NO